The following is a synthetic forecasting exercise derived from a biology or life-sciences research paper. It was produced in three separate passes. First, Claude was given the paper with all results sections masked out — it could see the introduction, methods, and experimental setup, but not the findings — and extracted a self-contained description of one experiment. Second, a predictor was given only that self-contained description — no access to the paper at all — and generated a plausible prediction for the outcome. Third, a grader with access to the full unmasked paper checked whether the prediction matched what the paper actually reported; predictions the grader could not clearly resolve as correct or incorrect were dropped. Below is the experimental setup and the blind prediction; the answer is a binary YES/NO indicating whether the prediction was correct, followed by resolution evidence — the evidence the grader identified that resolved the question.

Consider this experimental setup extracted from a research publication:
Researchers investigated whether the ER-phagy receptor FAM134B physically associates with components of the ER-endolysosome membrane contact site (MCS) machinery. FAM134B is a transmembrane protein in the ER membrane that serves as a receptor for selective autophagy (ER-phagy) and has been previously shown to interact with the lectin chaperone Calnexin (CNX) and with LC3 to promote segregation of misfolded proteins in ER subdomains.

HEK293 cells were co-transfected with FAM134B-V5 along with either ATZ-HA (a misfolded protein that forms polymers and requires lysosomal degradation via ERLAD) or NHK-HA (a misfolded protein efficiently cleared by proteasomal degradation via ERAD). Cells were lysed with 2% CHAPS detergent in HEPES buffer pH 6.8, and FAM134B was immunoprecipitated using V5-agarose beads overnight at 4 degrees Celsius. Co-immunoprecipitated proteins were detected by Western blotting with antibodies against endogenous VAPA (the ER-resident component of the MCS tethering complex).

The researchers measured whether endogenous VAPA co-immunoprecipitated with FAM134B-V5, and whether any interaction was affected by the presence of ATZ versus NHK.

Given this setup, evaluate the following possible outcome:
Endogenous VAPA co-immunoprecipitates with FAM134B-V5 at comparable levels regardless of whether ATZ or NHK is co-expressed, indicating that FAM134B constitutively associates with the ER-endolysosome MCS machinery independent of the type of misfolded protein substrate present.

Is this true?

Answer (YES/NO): NO